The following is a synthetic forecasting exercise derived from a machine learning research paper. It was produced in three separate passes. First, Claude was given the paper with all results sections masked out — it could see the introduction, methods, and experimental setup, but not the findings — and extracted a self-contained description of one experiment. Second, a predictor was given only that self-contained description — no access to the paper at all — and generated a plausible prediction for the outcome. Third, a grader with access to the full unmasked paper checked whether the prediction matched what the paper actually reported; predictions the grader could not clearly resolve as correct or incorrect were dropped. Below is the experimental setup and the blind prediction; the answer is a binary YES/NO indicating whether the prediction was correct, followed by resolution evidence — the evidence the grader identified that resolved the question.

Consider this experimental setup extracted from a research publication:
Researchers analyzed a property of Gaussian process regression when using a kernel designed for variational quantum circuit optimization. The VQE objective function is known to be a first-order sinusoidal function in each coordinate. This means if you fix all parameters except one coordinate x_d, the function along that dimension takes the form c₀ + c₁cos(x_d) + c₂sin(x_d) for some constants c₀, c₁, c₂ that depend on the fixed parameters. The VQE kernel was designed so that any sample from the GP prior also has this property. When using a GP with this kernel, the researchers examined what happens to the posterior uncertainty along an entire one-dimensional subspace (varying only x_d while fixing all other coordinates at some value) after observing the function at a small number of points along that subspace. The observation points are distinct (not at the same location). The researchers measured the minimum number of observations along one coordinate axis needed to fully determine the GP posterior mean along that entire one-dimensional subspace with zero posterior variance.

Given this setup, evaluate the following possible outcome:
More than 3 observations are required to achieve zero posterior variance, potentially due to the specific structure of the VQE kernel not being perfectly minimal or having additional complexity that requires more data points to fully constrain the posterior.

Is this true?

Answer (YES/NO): NO